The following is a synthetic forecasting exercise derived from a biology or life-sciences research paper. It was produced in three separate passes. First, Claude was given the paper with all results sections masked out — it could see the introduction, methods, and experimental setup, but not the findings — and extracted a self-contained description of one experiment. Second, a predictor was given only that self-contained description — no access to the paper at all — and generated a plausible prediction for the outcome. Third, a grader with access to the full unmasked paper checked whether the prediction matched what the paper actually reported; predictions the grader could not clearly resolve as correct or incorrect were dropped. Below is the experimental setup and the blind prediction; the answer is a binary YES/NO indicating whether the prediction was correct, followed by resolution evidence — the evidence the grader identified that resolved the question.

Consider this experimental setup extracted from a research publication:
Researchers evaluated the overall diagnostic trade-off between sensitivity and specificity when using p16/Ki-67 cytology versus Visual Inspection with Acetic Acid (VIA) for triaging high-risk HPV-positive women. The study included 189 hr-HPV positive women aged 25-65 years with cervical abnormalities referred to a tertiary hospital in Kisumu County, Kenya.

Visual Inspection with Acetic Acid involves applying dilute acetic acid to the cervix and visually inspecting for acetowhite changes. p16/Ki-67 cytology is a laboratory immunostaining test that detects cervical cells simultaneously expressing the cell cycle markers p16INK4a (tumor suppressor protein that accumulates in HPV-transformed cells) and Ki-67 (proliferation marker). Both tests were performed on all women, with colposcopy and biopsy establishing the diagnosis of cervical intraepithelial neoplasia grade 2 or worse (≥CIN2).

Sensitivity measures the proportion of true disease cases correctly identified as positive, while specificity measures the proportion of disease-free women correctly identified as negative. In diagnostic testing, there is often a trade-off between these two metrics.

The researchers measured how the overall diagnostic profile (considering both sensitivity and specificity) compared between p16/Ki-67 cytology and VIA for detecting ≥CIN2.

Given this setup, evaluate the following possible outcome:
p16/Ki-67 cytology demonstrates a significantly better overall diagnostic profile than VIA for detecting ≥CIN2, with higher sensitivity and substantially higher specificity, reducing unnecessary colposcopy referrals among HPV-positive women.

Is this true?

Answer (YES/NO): NO